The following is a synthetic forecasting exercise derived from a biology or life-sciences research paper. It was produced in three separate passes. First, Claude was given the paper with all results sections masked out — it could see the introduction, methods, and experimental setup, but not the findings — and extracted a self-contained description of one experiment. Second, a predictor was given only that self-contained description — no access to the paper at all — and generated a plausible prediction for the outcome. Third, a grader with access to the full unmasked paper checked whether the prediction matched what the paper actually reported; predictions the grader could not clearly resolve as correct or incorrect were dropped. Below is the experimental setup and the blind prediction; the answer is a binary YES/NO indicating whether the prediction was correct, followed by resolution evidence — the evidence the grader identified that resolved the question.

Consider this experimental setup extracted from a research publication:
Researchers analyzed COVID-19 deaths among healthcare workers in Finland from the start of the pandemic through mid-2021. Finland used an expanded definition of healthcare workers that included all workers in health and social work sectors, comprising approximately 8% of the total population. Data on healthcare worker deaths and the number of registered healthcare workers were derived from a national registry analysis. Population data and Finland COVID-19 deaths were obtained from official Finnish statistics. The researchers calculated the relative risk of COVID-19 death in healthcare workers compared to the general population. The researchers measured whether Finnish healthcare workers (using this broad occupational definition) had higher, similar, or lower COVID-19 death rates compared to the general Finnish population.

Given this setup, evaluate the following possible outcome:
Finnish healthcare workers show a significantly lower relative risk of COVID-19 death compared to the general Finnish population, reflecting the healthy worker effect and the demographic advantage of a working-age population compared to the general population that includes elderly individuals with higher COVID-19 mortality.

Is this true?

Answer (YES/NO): YES